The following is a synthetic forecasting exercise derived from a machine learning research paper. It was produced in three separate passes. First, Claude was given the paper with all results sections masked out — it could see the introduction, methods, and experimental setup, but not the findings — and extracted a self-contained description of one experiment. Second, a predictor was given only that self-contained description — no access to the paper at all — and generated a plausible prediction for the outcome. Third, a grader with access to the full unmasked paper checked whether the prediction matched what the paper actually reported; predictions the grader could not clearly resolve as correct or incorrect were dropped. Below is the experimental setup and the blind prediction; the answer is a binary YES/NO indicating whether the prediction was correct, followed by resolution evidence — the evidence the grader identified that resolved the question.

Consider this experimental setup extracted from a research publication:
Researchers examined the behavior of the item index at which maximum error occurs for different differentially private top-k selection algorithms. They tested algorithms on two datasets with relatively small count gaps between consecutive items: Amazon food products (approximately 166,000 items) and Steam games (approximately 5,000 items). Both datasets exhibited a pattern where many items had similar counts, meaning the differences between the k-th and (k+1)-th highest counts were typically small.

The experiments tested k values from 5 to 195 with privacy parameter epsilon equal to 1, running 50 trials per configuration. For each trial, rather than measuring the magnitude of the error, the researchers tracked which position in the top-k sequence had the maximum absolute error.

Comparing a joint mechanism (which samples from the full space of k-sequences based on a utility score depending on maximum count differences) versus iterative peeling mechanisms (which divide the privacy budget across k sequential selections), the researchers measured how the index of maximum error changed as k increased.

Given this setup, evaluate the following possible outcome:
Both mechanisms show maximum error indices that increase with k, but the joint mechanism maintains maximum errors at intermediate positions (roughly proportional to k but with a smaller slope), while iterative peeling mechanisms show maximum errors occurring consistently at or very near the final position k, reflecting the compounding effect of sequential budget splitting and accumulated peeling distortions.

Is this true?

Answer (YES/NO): NO